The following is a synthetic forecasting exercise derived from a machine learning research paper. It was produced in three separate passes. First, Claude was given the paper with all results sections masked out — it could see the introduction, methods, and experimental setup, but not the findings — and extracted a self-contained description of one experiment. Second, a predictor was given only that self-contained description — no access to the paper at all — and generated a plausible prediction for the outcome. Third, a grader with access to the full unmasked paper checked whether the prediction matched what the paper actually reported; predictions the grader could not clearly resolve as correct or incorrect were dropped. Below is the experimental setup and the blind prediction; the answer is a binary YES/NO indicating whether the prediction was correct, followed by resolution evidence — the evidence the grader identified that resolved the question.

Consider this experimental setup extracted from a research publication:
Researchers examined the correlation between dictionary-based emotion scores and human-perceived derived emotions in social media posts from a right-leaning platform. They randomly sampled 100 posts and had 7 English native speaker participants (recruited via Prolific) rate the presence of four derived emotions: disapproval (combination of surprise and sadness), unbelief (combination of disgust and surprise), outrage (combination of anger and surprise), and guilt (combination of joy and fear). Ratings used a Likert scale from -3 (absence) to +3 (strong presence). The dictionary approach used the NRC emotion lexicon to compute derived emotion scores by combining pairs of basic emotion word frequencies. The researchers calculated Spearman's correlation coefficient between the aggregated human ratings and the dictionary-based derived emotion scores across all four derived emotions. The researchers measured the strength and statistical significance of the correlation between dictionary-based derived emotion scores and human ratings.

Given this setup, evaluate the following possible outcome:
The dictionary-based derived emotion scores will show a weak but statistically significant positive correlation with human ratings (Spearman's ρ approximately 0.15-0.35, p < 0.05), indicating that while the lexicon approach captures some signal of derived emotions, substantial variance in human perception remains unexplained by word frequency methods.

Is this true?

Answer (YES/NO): NO